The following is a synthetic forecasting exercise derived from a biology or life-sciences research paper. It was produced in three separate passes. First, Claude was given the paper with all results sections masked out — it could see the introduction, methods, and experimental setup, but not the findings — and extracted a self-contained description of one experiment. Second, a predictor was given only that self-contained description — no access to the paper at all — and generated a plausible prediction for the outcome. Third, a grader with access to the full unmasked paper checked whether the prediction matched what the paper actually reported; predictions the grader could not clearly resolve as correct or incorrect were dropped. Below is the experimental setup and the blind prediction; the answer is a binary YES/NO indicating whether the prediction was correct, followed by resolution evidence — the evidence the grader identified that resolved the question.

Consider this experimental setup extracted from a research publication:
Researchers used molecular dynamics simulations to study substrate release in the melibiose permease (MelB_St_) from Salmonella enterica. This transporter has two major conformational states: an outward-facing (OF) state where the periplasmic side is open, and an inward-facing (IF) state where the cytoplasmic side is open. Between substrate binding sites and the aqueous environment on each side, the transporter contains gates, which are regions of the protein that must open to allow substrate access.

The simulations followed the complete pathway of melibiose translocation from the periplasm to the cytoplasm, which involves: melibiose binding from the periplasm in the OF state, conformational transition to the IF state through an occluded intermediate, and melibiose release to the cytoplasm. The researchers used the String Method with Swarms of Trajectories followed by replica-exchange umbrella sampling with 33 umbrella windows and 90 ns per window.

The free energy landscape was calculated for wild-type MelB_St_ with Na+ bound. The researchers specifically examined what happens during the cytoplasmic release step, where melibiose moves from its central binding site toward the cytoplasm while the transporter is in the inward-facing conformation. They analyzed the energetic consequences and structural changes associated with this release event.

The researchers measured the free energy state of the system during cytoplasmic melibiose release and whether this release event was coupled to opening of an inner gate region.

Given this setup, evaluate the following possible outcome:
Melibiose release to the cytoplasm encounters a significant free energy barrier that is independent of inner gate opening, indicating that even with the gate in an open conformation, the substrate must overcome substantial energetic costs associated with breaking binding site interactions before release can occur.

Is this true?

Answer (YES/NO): NO